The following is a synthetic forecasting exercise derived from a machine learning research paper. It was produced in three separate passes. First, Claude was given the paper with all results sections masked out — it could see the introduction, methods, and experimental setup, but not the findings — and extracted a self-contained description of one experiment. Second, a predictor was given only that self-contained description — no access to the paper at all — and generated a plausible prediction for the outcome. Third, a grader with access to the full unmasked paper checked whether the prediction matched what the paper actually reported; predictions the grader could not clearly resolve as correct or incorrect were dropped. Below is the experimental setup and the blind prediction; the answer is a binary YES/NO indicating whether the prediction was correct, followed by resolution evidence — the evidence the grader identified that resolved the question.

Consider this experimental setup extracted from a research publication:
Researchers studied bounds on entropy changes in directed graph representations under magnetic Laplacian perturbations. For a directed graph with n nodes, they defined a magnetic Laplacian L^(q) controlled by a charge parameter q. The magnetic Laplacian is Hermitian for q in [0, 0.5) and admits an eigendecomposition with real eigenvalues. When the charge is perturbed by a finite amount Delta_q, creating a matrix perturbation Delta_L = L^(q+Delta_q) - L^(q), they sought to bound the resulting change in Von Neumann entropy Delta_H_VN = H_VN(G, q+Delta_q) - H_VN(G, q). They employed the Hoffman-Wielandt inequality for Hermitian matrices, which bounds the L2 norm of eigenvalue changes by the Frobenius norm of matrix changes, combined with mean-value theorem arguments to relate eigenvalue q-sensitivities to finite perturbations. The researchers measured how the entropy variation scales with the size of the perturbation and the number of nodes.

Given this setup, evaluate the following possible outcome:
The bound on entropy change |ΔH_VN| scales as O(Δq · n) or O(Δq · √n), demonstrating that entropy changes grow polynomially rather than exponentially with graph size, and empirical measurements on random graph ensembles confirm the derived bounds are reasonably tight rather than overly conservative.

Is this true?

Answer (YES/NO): NO